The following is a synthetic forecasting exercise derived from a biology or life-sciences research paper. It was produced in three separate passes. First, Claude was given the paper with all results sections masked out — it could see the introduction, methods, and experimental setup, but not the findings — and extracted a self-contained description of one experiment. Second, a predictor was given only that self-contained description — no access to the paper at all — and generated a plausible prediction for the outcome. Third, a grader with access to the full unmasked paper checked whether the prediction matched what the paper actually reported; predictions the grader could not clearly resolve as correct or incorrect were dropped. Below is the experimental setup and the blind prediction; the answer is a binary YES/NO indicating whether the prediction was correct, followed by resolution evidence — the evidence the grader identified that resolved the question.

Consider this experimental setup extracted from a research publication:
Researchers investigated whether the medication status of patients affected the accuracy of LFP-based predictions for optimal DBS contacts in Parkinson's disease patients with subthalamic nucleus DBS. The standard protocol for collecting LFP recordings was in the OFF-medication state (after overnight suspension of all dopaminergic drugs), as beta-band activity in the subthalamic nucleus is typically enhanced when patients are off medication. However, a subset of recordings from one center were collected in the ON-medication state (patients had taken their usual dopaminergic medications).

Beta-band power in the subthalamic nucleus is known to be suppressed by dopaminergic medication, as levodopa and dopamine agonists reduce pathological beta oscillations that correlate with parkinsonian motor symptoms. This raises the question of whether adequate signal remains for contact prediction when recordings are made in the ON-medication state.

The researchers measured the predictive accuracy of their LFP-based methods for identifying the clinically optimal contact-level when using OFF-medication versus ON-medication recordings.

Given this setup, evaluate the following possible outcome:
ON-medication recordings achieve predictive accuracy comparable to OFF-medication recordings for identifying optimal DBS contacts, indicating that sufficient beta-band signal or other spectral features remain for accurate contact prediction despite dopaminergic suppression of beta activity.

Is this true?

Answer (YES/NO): YES